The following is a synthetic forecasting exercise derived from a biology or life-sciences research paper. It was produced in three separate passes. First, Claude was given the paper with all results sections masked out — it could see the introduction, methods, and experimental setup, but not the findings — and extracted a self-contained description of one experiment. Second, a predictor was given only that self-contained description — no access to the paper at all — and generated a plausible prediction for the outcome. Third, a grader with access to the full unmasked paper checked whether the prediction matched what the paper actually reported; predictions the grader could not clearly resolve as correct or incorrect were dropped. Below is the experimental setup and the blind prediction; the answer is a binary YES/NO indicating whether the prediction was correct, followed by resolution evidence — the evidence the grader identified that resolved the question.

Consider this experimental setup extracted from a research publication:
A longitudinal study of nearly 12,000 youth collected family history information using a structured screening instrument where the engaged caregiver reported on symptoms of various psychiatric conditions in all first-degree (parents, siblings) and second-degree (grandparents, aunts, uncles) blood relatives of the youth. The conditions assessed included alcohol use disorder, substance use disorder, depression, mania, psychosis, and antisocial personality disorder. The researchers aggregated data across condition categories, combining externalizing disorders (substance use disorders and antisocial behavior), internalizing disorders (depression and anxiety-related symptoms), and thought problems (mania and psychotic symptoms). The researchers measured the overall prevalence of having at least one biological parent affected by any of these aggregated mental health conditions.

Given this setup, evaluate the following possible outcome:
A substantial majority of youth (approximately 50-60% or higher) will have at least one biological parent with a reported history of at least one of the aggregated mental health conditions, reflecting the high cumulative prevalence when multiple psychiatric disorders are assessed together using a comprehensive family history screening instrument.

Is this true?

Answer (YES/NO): NO